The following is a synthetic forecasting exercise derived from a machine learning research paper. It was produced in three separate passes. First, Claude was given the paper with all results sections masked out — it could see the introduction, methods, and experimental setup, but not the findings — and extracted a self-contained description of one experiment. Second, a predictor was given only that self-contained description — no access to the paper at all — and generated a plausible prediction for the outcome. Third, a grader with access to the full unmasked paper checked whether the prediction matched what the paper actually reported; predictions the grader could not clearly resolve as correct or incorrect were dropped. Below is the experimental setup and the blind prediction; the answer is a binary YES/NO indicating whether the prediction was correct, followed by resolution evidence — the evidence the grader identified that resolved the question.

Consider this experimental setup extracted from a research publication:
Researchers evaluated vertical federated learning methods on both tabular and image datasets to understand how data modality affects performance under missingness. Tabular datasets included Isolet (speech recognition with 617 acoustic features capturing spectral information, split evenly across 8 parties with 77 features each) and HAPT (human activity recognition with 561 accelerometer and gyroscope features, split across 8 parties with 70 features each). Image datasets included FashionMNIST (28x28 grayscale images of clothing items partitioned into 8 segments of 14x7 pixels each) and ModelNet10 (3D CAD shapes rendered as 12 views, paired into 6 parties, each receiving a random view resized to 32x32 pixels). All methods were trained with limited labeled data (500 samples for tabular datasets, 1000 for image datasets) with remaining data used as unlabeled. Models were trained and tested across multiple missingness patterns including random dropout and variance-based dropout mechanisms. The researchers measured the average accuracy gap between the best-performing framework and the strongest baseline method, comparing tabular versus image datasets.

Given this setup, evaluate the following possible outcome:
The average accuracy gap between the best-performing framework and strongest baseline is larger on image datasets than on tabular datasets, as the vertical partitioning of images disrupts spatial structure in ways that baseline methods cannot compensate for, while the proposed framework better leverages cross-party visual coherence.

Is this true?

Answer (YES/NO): NO